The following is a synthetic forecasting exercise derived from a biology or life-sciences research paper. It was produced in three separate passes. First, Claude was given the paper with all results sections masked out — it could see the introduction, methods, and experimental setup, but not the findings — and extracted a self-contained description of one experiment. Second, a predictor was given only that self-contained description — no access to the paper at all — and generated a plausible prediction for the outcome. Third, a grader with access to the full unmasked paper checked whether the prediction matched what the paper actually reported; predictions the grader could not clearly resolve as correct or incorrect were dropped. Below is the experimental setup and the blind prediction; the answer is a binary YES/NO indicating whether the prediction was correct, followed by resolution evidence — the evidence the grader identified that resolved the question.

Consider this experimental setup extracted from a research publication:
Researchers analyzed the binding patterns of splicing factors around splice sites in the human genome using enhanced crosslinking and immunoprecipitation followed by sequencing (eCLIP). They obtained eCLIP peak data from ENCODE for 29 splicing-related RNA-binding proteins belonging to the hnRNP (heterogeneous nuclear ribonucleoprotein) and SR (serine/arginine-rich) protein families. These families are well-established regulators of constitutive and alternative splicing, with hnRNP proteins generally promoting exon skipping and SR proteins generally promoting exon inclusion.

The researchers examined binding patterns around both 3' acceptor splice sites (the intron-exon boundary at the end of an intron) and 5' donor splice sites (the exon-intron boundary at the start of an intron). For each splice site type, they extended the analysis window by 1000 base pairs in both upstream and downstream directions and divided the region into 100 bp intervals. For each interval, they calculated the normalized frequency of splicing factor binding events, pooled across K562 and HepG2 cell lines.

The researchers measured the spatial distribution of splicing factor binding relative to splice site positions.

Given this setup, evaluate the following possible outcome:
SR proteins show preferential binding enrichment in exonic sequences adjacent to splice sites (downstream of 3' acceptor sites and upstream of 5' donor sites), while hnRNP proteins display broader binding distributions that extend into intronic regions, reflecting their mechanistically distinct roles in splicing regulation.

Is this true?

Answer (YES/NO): NO